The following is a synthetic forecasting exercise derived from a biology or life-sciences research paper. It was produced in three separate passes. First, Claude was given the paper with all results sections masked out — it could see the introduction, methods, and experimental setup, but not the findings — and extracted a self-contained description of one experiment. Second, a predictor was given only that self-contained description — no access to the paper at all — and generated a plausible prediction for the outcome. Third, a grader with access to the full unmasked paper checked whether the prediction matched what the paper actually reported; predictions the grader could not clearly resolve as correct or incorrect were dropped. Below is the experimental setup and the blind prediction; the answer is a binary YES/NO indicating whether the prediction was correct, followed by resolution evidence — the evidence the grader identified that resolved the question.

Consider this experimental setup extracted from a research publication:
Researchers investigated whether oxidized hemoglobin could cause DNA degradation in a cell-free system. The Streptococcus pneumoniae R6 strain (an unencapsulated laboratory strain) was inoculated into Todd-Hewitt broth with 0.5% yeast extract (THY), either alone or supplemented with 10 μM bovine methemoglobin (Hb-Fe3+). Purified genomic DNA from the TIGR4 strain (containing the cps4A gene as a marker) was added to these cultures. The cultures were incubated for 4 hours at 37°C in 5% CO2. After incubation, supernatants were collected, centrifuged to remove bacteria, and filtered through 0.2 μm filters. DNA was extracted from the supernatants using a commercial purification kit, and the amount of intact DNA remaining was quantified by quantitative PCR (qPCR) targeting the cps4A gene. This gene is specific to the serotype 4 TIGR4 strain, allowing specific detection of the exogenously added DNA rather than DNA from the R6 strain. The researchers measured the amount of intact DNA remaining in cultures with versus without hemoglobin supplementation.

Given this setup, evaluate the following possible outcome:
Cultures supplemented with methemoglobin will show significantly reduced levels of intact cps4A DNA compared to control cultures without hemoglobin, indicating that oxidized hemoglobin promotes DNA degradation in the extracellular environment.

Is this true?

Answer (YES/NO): YES